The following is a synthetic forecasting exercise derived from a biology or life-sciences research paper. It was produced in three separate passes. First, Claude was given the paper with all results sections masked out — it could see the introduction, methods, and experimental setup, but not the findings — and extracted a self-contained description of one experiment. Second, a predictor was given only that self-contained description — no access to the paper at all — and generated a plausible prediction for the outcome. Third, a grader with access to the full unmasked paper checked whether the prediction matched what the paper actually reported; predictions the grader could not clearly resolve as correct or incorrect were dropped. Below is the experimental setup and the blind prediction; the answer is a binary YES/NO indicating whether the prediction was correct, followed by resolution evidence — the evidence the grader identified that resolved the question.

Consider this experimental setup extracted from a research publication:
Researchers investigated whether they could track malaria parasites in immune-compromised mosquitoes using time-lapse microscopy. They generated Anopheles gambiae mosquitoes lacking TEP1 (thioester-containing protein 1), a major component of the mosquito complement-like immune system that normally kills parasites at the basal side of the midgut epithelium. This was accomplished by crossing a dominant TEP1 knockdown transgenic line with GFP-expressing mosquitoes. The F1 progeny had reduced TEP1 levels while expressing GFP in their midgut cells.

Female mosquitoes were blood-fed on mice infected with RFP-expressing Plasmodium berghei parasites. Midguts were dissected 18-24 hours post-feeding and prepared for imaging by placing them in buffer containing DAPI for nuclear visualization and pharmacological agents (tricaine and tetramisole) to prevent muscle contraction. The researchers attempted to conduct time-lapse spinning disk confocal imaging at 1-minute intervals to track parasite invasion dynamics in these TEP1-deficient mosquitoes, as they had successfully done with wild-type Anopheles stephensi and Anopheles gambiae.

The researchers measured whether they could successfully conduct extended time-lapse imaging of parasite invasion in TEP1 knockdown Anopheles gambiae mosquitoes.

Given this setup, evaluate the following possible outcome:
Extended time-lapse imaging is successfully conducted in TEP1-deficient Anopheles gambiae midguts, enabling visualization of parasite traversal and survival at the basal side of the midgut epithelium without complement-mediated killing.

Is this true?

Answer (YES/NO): NO